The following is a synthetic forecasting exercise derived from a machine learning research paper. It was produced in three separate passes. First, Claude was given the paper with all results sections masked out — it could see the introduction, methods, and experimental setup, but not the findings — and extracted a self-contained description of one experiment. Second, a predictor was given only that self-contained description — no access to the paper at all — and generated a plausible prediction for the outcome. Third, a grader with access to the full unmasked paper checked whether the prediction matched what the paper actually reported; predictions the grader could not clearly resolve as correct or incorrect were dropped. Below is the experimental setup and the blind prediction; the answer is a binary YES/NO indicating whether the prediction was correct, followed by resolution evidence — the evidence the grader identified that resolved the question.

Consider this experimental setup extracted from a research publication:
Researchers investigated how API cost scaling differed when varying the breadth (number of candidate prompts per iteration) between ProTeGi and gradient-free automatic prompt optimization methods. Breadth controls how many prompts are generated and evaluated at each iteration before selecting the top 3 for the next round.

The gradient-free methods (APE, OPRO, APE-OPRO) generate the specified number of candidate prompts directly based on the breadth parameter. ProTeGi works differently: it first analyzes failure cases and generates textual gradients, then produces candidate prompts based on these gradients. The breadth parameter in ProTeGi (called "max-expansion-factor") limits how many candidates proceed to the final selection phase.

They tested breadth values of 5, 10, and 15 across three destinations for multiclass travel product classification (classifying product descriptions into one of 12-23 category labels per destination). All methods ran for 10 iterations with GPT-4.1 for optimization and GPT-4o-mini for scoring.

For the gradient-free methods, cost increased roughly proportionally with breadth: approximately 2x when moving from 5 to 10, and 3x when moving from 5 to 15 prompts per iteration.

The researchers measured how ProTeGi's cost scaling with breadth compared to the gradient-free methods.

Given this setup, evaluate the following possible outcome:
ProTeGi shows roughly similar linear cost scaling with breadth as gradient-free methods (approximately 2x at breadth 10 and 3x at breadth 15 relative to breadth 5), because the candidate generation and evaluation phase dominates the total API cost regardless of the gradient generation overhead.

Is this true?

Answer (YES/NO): NO